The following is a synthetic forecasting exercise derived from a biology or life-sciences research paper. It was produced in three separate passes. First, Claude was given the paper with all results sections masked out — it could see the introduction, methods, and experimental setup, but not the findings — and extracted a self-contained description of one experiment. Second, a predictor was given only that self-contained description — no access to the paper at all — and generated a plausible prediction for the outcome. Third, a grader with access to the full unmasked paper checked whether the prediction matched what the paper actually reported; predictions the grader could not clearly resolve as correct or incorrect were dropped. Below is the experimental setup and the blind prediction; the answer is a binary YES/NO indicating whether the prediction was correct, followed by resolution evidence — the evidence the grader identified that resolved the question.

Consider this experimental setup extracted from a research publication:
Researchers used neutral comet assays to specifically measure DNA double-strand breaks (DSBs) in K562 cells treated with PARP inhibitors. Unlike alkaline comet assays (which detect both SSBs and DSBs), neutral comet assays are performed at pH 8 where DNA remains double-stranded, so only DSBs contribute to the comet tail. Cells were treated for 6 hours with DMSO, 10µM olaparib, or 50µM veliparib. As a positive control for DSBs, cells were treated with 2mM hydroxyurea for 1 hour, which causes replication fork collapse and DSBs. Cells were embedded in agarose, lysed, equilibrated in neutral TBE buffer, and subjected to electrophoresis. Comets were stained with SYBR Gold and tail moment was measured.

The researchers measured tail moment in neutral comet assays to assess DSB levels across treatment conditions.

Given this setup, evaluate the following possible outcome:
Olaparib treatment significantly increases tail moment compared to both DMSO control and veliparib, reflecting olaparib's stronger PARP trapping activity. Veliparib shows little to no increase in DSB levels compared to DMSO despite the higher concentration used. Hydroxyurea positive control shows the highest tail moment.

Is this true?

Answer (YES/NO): NO